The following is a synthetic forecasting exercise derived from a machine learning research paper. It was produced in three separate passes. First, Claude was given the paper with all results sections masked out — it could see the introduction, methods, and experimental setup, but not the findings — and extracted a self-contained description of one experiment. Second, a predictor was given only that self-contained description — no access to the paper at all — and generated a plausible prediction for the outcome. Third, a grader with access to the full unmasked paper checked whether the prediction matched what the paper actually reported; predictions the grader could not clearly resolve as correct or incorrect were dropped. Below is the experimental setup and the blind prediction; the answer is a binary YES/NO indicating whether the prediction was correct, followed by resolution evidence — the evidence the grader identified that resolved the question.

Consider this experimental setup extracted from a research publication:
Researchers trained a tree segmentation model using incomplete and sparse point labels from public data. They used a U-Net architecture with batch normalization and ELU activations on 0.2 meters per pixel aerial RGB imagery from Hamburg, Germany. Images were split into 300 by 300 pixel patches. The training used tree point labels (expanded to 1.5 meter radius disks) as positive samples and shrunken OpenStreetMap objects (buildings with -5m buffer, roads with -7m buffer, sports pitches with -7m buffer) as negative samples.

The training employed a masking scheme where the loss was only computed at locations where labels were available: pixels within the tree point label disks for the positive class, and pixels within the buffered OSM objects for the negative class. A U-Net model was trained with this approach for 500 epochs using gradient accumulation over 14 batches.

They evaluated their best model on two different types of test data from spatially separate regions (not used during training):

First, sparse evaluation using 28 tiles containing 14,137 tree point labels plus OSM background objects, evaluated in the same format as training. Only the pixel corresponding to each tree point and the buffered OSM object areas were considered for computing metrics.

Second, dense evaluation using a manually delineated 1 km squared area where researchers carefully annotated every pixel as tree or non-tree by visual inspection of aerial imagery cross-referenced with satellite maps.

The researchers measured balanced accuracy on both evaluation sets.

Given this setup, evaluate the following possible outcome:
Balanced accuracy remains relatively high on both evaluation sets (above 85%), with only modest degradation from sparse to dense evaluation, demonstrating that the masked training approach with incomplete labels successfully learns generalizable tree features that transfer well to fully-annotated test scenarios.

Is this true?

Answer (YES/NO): NO